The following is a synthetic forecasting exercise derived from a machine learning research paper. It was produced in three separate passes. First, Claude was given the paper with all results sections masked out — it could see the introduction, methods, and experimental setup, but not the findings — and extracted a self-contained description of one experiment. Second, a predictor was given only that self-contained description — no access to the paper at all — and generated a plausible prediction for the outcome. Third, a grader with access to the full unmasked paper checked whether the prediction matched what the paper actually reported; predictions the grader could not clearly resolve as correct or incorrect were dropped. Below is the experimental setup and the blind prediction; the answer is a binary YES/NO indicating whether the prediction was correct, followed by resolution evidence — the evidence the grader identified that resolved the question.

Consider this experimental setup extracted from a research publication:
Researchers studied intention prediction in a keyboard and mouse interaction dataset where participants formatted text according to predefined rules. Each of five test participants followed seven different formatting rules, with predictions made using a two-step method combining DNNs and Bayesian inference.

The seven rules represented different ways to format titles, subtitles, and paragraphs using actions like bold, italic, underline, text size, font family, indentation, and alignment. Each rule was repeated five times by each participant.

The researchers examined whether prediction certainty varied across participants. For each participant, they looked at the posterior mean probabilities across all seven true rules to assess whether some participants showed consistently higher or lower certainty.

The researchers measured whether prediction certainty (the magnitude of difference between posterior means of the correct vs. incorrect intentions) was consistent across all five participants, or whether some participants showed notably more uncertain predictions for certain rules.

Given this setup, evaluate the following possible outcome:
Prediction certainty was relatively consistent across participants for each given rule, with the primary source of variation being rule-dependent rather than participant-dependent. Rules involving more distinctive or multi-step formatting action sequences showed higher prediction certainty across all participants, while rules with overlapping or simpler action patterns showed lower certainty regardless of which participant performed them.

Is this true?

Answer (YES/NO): NO